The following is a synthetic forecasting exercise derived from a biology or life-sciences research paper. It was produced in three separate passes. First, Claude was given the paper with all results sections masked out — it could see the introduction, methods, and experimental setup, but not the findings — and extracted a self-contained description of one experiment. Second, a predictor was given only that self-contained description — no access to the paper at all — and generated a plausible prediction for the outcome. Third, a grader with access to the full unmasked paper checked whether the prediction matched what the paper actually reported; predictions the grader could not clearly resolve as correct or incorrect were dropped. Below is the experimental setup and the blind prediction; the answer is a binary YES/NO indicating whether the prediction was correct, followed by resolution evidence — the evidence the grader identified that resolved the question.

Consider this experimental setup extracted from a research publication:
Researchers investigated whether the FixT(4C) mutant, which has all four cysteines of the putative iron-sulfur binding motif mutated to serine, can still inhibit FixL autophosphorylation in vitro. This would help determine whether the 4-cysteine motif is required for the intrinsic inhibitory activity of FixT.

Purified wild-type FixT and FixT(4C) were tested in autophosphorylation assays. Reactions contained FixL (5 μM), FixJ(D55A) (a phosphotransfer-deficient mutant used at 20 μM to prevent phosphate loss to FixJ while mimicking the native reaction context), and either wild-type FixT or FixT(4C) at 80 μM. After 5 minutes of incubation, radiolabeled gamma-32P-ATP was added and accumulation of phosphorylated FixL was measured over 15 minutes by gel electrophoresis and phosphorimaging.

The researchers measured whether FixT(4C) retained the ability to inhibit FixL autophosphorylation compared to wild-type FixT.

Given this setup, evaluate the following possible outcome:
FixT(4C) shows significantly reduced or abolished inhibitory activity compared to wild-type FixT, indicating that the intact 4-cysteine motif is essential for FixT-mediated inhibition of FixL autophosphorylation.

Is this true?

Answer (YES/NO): YES